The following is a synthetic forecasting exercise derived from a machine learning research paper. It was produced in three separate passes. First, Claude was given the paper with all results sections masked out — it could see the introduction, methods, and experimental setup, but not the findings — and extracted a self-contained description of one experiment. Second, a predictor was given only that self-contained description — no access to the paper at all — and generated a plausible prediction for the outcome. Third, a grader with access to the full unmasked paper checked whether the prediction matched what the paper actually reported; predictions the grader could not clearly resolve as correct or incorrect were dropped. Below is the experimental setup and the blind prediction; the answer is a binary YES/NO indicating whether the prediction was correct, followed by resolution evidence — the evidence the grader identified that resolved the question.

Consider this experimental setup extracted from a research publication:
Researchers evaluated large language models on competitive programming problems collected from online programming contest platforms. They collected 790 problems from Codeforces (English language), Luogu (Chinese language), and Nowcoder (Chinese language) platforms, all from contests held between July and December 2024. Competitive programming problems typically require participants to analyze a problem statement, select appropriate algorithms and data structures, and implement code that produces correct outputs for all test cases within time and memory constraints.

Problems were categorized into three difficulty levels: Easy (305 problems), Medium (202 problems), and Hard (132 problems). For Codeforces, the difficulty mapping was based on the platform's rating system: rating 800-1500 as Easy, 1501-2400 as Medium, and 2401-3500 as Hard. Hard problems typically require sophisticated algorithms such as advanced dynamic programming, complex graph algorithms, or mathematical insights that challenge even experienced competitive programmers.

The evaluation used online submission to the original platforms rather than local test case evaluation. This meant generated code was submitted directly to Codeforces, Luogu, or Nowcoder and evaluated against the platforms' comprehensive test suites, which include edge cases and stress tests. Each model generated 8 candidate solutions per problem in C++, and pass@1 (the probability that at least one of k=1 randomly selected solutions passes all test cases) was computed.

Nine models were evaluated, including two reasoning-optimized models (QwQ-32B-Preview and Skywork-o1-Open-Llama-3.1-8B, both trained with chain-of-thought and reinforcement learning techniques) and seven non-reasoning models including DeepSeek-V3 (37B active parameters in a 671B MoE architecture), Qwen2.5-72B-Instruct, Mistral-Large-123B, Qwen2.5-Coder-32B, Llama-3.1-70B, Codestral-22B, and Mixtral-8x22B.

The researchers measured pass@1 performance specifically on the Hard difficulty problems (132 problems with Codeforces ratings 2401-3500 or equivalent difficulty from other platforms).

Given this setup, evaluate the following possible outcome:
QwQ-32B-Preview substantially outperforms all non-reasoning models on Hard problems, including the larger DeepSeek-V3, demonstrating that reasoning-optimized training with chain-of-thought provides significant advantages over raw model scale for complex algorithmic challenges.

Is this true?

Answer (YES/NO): NO